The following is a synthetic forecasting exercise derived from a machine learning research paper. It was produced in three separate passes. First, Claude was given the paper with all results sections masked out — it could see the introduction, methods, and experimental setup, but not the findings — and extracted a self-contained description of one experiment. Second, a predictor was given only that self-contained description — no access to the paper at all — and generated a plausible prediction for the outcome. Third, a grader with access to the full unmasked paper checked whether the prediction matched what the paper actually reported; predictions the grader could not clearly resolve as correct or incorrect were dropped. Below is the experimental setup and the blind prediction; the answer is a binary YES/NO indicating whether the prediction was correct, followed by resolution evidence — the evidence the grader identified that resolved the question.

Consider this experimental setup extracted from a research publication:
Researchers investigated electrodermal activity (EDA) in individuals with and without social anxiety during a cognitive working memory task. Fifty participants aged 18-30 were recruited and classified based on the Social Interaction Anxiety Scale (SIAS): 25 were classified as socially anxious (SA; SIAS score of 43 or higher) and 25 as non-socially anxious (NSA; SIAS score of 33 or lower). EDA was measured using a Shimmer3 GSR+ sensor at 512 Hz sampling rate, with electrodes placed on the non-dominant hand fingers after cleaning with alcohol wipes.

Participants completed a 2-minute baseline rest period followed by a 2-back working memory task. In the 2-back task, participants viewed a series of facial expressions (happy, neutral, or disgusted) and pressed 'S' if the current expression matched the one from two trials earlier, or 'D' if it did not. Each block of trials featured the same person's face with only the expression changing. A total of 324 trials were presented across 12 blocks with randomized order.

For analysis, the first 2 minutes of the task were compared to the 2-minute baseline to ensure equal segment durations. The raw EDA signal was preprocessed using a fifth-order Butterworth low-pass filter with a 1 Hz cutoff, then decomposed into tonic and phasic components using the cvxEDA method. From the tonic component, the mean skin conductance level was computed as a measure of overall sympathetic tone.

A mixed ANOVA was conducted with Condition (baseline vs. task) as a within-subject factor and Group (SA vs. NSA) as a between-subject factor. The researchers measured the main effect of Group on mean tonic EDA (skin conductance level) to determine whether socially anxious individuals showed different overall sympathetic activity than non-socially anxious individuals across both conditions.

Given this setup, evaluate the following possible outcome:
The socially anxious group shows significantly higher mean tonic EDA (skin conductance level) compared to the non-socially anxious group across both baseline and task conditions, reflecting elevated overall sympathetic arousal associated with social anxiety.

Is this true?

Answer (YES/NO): NO